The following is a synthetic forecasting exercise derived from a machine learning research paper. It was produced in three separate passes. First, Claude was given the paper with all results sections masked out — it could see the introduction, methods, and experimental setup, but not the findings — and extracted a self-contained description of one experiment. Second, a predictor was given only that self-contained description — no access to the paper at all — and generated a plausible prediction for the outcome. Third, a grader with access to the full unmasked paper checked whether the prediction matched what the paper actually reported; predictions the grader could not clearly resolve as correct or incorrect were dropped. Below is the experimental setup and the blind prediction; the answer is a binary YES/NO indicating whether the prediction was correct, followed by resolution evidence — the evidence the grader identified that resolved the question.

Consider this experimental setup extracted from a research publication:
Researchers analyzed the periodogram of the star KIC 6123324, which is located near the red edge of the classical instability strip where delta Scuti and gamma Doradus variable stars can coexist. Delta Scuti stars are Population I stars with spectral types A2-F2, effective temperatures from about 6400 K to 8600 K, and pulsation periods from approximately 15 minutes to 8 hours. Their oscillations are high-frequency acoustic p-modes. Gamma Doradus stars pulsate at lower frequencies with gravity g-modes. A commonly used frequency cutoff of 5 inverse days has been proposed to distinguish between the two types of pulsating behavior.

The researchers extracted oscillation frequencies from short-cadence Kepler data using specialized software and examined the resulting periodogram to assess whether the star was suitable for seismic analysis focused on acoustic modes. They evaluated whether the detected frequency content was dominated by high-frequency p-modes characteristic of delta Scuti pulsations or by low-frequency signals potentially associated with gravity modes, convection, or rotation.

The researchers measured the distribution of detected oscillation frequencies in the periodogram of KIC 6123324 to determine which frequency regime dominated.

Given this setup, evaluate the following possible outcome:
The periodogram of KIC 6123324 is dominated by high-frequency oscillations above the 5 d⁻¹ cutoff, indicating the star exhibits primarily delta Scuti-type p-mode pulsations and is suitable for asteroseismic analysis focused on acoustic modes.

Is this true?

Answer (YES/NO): NO